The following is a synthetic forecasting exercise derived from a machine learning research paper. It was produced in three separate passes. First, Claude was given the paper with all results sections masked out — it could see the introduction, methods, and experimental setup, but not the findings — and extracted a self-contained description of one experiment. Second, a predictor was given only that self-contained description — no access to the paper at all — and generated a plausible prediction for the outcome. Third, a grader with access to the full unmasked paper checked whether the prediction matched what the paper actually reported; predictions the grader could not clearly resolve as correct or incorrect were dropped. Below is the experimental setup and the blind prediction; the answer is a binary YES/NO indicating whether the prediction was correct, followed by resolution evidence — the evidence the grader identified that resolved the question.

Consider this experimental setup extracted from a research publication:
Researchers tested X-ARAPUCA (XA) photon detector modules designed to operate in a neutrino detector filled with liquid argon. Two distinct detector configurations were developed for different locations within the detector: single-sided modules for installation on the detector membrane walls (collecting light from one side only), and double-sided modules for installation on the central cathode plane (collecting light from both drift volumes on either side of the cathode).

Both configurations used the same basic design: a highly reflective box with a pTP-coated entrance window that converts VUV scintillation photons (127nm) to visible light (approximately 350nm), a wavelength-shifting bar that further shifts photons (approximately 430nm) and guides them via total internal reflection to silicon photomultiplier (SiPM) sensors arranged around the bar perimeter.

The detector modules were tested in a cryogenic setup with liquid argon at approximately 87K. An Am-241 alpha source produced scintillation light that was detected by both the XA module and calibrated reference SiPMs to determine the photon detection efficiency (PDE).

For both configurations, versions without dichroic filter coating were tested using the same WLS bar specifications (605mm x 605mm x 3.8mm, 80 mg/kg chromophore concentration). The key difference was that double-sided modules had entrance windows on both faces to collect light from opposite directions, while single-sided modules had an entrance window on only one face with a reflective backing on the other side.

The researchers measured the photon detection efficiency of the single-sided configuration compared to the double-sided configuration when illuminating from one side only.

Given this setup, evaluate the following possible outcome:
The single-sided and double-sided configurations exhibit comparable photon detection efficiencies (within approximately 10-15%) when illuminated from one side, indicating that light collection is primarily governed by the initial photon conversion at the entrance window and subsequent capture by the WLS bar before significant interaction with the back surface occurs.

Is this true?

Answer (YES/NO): YES